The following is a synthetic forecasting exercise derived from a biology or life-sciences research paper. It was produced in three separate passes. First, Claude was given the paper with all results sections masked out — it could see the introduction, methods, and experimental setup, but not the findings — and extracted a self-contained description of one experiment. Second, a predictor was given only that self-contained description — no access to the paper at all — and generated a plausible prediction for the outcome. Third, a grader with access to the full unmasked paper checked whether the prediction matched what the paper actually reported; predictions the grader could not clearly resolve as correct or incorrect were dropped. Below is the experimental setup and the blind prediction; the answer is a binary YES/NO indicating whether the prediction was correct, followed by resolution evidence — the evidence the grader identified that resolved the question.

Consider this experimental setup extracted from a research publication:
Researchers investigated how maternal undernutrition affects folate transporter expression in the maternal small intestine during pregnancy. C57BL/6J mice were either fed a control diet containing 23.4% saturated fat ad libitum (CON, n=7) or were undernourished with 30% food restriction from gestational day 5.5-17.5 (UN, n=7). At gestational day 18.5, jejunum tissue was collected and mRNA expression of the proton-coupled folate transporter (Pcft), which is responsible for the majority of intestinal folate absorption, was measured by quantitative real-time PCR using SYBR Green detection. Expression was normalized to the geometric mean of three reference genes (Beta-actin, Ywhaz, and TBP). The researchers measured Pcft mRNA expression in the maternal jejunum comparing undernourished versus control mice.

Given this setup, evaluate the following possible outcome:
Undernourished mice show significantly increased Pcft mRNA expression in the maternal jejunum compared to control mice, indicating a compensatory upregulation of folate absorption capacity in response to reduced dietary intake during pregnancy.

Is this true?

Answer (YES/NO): NO